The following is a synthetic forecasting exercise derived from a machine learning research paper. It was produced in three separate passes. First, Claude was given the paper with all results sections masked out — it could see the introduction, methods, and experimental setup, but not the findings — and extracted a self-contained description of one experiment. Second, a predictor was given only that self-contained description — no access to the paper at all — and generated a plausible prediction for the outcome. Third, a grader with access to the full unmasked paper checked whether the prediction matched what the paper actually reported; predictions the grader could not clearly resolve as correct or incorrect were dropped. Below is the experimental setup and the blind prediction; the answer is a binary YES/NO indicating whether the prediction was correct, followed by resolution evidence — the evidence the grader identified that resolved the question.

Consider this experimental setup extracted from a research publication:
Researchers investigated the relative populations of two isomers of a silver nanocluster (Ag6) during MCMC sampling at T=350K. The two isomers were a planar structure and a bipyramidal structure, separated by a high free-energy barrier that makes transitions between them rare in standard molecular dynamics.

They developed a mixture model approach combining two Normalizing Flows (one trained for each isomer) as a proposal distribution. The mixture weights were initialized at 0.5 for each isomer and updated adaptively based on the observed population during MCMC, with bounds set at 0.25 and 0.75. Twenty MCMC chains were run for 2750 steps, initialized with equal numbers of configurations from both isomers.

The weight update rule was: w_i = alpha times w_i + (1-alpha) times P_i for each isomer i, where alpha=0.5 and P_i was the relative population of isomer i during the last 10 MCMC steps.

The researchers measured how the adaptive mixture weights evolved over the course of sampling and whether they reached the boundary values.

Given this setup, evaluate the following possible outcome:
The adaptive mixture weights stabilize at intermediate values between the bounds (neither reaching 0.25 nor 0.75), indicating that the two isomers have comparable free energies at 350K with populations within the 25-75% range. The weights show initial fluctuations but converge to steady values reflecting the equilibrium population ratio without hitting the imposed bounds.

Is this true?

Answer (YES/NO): NO